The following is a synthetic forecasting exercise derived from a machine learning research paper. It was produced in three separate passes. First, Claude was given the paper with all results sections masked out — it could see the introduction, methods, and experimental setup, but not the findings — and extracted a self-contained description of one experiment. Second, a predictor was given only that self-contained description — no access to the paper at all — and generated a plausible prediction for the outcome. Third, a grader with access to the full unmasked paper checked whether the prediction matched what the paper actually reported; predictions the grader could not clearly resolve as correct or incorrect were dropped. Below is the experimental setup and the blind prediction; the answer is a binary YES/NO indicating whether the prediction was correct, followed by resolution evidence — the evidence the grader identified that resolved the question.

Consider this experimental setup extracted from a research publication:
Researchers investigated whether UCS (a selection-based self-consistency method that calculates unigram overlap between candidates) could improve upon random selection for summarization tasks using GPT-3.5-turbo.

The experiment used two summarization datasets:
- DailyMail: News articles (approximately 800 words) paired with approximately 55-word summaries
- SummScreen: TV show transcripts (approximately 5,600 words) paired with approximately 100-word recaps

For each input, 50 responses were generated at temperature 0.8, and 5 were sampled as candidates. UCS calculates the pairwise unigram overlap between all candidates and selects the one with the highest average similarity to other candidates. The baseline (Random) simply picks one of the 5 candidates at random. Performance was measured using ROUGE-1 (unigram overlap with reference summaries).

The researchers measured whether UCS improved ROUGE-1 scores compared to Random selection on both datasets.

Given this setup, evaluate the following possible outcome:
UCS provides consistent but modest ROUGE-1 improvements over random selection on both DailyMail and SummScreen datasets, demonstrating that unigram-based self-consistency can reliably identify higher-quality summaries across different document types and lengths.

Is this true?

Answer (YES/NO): NO